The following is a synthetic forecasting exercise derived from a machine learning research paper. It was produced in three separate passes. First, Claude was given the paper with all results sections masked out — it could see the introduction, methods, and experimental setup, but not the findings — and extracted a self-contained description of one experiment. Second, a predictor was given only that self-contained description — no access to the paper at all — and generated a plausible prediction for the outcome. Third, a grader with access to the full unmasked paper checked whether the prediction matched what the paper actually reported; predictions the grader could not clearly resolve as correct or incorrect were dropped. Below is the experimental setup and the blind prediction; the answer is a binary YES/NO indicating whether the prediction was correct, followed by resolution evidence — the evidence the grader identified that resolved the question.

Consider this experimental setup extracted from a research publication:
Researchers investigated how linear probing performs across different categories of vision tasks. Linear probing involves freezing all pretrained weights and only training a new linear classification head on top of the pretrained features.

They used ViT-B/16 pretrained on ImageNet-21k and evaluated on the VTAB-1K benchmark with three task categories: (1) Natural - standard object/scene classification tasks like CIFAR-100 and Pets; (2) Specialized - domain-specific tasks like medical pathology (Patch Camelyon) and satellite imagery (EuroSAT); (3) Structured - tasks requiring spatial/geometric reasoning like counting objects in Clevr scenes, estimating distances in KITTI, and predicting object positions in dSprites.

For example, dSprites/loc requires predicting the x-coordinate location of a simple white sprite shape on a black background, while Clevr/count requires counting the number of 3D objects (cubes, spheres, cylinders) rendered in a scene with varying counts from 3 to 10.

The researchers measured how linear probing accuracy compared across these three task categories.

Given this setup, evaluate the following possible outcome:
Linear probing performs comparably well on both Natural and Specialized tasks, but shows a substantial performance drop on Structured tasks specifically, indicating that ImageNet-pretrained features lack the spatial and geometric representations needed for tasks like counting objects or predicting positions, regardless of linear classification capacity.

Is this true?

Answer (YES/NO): YES